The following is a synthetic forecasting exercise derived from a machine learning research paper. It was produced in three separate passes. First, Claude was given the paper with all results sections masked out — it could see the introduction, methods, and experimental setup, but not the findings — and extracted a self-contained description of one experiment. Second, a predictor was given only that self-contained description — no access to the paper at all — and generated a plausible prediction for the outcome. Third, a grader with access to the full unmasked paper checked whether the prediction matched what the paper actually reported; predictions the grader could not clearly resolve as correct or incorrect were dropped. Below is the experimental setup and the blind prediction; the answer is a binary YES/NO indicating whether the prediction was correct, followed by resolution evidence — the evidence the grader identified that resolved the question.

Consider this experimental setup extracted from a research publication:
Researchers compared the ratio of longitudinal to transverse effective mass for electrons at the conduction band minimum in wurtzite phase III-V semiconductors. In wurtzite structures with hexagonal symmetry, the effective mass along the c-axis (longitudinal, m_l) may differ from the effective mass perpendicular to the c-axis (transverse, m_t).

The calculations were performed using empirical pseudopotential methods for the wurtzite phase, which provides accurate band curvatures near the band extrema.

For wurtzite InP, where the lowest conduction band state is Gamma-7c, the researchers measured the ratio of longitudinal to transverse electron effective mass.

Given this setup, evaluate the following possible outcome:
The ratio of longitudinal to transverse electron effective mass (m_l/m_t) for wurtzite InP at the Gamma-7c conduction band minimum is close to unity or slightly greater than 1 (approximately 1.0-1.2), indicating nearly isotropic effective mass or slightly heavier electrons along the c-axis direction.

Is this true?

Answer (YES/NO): YES